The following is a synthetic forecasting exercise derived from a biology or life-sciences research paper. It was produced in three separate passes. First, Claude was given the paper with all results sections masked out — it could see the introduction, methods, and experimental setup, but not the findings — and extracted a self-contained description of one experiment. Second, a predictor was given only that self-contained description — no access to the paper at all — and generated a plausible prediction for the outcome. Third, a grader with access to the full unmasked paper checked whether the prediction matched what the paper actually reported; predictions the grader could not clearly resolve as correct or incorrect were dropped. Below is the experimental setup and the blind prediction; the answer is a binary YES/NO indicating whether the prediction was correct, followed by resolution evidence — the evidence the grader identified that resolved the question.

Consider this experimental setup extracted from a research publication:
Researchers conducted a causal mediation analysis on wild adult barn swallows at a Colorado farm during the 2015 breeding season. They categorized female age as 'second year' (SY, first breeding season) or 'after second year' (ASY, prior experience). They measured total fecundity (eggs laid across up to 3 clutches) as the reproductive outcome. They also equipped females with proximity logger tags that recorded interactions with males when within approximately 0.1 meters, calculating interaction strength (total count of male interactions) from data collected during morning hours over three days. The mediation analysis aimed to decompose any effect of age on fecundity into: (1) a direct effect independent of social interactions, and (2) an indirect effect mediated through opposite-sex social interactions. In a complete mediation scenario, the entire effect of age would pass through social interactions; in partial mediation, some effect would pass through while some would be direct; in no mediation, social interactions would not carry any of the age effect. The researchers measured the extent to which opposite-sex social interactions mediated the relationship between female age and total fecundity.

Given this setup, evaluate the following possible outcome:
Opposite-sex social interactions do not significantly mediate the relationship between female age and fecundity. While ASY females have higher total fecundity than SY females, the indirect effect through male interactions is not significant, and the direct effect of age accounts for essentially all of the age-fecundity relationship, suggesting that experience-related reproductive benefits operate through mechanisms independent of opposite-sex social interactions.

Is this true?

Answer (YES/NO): YES